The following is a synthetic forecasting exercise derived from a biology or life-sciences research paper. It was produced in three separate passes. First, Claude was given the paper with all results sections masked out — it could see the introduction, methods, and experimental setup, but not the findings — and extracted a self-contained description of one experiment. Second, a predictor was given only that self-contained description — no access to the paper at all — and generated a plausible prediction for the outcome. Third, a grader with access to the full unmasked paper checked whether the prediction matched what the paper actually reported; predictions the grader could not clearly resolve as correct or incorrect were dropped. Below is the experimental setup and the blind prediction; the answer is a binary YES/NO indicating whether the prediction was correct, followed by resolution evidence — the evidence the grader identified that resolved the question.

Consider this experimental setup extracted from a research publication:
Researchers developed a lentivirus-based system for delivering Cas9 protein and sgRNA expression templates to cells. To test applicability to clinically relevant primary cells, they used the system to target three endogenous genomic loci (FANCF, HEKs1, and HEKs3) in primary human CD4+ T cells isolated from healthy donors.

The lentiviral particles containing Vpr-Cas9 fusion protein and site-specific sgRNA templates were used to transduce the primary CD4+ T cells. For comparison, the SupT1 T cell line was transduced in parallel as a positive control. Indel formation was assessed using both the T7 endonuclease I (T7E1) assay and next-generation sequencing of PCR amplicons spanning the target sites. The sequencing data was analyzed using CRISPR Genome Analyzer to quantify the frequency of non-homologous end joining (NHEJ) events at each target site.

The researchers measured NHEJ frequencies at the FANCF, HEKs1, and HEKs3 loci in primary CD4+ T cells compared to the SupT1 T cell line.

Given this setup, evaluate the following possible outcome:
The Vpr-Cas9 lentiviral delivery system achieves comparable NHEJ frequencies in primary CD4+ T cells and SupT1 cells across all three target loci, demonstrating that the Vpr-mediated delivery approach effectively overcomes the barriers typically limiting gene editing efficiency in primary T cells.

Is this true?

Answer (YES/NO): NO